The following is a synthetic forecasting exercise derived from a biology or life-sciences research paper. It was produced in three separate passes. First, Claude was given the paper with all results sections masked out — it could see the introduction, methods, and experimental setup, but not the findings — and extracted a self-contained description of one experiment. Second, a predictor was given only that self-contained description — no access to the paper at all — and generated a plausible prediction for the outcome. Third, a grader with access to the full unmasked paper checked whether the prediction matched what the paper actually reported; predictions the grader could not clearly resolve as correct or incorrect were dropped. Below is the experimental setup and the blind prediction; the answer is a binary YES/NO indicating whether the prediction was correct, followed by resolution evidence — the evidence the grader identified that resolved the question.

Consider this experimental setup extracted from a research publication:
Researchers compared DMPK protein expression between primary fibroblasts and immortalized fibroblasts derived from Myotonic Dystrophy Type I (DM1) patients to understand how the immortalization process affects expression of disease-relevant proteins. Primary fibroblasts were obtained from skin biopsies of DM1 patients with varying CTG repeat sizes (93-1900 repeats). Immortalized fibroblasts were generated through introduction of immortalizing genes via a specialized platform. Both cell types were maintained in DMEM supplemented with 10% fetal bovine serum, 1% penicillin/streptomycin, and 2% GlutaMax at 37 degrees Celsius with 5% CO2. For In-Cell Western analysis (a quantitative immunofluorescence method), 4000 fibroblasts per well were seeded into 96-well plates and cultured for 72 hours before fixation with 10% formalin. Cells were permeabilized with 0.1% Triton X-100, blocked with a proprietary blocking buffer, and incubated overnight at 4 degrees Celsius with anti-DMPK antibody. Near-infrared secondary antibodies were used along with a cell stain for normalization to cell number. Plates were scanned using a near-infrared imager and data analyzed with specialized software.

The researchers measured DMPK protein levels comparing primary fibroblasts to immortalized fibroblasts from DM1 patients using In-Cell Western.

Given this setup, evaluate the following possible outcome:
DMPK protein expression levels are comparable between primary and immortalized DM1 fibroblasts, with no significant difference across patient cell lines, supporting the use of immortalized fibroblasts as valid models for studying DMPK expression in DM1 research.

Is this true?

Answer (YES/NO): NO